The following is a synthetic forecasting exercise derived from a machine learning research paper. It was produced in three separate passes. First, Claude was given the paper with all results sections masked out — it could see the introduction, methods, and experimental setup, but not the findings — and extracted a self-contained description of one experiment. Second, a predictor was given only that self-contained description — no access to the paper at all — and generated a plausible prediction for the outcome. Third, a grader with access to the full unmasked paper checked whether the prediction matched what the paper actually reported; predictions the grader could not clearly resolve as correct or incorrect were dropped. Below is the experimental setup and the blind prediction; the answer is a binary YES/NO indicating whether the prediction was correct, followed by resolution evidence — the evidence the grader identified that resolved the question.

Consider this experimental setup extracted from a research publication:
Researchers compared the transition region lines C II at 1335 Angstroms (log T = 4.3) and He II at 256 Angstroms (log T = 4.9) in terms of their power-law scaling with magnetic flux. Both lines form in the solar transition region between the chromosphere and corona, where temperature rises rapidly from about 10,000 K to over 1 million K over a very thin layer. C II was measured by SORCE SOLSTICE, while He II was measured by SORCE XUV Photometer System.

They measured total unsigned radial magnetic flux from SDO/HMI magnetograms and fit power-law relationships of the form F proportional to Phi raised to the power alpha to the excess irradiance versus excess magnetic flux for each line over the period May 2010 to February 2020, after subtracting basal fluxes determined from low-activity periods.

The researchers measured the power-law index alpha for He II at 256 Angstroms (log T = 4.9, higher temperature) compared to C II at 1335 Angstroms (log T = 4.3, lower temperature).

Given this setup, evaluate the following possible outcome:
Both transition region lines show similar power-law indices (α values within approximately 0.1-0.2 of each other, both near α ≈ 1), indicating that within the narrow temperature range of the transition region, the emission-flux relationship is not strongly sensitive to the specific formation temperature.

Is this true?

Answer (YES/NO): NO